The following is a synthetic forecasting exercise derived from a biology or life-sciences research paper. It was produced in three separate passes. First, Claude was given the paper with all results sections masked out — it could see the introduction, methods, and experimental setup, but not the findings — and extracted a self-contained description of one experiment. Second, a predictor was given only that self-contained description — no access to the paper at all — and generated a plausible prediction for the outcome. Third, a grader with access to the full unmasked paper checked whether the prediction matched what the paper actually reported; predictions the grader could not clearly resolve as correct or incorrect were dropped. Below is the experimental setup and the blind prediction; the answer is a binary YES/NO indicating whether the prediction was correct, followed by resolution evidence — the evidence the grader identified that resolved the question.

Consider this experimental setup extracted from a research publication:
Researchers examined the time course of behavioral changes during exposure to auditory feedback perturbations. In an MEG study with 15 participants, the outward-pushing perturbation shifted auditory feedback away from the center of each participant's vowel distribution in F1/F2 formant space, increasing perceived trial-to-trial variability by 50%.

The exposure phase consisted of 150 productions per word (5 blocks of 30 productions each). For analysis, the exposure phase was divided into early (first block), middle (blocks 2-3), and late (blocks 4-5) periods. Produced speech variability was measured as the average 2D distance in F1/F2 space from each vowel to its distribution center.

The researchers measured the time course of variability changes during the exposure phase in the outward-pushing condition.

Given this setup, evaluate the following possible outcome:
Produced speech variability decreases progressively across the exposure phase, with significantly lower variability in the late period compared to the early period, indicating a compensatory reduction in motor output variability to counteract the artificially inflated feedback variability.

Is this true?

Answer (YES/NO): NO